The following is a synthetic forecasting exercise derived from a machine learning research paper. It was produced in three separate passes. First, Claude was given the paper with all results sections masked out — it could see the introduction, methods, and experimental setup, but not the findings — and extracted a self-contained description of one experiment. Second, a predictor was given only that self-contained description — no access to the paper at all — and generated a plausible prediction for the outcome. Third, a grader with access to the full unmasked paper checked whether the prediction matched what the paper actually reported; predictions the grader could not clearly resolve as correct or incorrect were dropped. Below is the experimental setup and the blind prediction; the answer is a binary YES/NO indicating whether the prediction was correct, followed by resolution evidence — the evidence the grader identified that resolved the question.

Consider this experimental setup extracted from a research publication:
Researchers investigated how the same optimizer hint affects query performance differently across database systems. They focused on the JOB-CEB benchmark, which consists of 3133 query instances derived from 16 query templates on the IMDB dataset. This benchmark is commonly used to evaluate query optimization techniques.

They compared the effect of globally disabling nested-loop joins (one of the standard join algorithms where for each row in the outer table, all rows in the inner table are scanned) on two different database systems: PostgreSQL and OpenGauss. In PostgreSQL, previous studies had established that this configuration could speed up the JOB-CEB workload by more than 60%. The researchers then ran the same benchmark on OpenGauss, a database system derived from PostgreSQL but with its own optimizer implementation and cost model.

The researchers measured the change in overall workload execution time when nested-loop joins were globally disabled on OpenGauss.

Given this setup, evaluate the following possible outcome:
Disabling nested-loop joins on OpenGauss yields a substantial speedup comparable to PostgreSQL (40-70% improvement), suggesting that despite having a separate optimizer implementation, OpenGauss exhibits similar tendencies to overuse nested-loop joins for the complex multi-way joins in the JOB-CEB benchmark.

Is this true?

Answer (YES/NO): NO